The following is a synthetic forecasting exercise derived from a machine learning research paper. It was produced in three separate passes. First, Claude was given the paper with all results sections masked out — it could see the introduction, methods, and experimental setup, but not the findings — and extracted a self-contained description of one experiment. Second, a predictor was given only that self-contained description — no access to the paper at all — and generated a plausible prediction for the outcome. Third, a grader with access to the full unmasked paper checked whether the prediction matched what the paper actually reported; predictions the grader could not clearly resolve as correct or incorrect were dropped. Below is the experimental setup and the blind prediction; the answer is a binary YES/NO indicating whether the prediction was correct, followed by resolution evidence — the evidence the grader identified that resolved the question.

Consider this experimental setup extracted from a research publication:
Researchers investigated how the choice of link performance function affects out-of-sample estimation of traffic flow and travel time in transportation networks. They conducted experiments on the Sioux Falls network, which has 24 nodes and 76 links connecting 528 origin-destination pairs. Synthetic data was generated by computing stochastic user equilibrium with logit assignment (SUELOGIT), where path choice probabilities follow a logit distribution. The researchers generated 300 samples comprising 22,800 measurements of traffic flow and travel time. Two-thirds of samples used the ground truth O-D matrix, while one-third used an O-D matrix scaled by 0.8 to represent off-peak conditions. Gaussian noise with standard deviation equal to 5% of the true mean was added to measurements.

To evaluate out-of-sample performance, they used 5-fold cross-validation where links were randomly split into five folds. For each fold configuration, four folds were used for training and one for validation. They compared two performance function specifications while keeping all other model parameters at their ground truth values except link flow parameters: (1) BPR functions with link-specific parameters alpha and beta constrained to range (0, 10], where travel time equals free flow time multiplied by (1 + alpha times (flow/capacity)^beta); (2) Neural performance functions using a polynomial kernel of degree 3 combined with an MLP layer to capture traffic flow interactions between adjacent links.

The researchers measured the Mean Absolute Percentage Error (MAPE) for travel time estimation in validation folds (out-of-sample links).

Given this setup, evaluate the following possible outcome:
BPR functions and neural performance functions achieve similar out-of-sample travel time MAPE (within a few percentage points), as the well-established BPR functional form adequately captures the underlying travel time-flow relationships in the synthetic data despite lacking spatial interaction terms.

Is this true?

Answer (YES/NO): NO